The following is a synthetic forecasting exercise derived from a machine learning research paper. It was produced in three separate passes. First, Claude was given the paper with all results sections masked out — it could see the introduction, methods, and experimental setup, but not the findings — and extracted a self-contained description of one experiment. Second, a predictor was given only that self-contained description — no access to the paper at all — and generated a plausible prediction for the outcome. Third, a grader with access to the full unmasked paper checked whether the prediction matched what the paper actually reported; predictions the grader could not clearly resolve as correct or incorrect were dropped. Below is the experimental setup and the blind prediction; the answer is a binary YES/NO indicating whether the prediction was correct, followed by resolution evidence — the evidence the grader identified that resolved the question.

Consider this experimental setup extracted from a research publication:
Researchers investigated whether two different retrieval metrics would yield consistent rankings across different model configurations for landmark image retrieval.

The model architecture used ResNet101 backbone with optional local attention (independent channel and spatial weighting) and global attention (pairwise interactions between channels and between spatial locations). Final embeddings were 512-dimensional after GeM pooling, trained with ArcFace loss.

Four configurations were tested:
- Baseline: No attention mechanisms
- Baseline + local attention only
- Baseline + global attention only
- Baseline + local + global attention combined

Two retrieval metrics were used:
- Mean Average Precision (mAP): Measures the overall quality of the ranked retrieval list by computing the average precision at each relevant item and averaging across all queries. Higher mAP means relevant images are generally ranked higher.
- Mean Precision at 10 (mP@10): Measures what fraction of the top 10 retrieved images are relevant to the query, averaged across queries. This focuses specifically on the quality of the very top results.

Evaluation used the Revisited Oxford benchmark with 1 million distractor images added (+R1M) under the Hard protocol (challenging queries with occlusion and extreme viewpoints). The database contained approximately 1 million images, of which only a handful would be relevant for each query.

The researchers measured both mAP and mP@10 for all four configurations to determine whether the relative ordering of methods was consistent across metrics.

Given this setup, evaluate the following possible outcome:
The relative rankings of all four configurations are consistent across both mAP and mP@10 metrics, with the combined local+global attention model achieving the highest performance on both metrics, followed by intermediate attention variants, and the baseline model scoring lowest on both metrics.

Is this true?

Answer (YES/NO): YES